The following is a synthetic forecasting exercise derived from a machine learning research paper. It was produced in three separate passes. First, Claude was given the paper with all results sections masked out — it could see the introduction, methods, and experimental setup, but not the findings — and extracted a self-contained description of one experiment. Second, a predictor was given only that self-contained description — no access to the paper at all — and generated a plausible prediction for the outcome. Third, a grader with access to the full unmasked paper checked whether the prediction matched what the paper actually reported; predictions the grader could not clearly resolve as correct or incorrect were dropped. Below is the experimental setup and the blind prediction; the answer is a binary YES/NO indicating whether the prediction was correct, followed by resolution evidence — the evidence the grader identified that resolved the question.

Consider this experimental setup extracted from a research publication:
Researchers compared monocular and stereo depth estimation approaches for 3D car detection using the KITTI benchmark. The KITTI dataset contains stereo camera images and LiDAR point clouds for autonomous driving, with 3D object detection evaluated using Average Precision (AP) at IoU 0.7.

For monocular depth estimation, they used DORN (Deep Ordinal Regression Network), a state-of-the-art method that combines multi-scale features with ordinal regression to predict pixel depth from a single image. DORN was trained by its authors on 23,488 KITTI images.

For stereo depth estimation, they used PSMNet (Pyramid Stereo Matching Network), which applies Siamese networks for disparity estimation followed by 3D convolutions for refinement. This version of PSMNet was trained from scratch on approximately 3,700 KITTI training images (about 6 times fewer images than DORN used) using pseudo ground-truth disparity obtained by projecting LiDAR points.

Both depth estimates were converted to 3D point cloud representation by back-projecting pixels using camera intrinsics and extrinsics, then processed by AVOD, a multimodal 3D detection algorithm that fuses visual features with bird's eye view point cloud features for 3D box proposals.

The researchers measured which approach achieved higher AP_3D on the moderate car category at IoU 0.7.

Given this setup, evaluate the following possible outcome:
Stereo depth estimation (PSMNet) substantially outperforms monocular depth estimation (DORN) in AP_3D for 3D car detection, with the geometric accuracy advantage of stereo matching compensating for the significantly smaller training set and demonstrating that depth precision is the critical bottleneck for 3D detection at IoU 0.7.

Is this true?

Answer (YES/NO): NO